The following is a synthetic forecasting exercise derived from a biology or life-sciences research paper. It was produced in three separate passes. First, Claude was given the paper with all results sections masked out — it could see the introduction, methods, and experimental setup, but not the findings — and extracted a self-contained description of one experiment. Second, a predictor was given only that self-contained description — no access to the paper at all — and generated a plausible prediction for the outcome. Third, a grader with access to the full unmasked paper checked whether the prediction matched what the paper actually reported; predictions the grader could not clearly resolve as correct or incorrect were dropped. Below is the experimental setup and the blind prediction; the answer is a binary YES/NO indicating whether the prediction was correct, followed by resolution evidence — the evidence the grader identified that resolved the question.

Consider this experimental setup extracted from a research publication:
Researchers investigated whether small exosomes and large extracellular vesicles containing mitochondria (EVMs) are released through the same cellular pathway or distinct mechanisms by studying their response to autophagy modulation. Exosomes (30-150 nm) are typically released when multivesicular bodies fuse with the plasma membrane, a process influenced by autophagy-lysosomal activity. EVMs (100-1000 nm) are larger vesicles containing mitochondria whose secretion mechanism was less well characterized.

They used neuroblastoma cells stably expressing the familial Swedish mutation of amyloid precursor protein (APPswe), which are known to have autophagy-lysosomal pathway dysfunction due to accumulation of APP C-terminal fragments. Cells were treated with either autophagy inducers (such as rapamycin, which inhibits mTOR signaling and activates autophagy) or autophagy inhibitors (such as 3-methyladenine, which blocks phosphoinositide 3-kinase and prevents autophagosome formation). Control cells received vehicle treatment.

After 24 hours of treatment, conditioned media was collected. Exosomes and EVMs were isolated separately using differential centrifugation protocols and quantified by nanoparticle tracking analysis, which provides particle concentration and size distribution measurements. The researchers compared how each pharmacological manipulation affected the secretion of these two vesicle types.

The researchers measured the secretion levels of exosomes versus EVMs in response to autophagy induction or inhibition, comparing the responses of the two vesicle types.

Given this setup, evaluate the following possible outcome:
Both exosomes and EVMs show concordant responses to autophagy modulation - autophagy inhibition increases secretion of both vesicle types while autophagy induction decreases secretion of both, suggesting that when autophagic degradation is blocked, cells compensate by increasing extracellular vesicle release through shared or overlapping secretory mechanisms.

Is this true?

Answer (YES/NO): NO